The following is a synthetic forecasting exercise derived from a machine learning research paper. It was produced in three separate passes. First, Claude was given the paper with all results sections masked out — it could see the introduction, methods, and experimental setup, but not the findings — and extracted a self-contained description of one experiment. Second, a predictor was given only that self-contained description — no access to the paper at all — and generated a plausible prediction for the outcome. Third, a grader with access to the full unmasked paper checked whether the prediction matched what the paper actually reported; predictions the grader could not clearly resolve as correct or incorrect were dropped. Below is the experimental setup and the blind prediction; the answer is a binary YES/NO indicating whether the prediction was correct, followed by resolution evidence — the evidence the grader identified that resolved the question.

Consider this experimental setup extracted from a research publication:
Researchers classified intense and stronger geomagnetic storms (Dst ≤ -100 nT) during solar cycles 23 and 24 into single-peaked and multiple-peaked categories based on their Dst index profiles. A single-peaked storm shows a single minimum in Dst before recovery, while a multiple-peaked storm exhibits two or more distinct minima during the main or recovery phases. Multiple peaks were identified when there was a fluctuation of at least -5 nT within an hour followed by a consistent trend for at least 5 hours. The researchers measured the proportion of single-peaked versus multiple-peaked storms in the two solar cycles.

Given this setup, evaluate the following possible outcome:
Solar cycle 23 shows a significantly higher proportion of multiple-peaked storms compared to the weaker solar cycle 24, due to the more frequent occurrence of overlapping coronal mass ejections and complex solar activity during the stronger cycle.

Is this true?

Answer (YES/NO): YES